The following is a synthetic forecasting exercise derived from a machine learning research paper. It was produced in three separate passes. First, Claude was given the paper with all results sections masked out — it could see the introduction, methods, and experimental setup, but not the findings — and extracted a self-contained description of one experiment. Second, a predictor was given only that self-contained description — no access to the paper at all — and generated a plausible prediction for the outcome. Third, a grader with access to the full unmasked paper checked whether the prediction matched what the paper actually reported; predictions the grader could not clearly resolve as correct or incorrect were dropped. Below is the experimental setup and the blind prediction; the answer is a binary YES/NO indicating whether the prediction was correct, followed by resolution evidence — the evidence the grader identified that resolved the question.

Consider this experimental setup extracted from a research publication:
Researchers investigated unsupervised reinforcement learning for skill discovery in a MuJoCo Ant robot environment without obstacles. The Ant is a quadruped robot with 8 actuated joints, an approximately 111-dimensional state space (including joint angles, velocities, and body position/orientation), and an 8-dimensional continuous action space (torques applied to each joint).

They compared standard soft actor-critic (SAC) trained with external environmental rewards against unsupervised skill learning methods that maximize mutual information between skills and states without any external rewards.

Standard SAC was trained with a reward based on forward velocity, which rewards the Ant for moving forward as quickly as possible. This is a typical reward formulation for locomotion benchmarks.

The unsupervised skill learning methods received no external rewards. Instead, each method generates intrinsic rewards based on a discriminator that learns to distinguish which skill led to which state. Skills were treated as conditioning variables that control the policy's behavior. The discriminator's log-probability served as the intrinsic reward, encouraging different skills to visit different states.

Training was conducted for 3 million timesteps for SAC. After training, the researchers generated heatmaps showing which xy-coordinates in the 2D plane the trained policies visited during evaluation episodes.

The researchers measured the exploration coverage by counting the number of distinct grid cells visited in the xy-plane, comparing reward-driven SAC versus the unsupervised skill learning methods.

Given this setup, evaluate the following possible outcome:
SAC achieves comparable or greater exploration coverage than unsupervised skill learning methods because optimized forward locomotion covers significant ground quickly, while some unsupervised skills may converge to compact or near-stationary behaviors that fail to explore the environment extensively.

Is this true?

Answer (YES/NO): NO